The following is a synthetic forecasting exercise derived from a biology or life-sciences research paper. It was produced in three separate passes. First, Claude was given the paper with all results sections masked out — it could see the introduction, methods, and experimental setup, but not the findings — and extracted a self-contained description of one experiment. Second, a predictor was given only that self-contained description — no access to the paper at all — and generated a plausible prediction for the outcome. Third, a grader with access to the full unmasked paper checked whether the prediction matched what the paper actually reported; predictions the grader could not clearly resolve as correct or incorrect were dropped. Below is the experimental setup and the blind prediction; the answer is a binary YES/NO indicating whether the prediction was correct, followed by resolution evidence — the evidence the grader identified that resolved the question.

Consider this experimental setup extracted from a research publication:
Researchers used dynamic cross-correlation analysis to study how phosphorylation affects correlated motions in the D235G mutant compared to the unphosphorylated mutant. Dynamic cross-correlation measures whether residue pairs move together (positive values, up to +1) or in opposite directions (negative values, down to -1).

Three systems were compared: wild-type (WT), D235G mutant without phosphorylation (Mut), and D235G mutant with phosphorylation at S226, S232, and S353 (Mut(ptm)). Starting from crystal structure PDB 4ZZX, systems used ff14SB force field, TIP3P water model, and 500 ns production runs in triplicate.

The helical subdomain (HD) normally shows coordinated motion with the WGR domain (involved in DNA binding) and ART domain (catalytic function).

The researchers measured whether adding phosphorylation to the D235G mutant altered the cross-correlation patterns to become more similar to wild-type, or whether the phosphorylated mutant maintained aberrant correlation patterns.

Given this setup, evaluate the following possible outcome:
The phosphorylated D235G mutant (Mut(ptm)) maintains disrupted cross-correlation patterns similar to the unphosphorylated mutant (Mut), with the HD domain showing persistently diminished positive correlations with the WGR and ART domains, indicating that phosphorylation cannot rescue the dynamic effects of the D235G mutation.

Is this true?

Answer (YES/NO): NO